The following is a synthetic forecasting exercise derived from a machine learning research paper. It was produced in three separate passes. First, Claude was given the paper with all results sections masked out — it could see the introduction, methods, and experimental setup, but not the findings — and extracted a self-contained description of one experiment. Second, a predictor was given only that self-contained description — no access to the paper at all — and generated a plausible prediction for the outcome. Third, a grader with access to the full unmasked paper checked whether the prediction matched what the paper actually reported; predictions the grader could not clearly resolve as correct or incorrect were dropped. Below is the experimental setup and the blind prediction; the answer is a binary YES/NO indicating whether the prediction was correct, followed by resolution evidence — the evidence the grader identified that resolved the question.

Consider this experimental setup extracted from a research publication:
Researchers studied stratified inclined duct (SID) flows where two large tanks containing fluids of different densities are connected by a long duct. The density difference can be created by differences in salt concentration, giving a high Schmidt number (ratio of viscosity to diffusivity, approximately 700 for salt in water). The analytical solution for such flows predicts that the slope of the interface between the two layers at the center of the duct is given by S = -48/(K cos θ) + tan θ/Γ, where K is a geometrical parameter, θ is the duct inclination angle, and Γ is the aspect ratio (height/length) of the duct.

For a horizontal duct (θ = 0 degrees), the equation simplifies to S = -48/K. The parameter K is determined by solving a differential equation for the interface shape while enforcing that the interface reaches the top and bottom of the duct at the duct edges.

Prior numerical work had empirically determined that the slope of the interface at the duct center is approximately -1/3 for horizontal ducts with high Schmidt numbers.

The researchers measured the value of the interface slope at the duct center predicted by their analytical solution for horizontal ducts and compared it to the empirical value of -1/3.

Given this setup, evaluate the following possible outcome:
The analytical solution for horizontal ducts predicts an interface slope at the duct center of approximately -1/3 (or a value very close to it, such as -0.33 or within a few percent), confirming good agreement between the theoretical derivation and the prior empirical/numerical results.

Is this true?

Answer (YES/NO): YES